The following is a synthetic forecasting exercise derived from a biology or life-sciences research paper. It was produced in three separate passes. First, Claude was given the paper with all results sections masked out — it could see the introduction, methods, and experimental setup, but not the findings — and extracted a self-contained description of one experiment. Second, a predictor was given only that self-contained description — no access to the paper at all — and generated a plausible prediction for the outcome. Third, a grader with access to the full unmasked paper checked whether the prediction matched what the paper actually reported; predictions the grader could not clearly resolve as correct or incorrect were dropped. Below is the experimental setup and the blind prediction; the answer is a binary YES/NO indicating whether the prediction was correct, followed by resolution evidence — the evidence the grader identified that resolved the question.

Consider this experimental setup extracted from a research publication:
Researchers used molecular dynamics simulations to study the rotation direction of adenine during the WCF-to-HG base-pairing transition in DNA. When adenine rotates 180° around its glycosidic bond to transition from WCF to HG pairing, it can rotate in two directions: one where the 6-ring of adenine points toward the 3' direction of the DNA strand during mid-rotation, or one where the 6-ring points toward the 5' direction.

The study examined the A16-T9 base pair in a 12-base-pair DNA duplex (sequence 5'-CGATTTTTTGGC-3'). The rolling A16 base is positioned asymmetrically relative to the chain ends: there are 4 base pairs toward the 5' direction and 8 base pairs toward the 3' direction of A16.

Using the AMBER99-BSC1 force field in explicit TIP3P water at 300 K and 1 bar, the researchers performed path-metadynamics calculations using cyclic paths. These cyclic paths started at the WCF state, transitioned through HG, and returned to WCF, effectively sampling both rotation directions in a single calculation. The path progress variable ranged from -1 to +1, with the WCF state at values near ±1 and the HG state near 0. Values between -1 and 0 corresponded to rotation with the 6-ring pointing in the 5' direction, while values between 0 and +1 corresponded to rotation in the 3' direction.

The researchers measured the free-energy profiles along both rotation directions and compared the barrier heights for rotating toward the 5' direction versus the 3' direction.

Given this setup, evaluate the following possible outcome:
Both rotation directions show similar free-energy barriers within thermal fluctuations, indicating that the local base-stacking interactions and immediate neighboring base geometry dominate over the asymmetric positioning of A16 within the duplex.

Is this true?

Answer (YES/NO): NO